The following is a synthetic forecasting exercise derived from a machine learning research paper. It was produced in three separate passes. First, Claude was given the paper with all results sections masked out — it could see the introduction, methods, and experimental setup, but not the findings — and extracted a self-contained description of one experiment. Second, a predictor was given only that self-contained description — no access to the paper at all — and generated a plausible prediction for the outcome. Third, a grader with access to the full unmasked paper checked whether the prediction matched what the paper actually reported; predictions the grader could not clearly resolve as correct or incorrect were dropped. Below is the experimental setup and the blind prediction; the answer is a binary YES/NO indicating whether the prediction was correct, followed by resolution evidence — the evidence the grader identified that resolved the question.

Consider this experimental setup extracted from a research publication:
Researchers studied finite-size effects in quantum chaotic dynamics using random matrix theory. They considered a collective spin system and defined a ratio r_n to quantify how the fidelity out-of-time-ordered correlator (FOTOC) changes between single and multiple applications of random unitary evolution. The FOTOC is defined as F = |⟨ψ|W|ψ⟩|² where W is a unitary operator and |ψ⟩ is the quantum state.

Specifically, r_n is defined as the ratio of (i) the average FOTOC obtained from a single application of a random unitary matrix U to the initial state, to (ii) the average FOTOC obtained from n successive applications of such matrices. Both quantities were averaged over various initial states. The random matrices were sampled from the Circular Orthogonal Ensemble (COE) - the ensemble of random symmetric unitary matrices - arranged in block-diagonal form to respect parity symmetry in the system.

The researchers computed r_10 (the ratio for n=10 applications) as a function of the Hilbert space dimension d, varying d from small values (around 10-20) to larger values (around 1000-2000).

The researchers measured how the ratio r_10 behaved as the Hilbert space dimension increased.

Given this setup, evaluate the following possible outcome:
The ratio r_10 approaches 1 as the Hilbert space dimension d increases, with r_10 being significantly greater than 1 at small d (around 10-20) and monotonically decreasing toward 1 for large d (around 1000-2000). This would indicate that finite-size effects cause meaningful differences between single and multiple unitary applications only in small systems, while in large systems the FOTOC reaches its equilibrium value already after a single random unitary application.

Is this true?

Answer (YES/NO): NO